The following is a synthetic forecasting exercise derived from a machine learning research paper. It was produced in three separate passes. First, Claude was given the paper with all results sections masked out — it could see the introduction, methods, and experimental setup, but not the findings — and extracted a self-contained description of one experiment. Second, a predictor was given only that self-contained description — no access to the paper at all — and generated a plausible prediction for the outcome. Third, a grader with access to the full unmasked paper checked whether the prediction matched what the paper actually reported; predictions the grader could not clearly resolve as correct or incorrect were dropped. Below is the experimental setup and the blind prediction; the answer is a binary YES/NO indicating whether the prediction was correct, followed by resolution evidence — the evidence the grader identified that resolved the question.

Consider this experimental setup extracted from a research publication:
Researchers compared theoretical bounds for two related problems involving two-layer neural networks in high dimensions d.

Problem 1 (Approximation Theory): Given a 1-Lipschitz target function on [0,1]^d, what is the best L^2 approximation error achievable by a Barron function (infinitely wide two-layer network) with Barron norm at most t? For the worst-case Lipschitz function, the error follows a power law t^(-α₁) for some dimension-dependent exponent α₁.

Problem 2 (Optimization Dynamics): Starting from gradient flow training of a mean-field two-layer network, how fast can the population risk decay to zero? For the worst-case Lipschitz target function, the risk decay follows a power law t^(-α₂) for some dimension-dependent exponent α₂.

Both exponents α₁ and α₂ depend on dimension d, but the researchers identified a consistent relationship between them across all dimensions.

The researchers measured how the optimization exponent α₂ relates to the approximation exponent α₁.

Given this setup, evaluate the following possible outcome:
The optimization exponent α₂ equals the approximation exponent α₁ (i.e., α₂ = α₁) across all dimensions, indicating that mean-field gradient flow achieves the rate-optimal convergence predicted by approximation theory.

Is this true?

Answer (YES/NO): NO